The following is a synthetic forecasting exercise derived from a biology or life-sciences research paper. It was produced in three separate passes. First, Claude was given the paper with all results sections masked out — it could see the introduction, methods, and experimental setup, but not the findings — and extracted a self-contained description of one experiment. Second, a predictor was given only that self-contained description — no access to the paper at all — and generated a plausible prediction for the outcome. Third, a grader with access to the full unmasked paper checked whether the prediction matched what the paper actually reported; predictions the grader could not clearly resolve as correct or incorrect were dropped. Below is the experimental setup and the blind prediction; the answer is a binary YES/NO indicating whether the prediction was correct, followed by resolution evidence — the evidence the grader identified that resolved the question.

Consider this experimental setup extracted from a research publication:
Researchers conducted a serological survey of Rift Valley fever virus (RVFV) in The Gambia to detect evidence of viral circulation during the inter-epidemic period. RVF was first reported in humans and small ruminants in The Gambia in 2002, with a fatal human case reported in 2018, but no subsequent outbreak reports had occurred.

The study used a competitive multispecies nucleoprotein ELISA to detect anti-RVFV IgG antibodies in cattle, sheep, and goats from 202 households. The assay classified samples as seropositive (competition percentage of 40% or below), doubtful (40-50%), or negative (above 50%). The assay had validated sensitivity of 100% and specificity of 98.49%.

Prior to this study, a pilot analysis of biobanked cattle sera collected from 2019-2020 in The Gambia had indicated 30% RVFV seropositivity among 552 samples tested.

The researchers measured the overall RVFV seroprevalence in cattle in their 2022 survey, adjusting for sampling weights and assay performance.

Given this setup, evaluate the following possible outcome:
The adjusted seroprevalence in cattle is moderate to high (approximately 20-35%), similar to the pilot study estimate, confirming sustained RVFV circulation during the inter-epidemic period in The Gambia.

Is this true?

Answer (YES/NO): NO